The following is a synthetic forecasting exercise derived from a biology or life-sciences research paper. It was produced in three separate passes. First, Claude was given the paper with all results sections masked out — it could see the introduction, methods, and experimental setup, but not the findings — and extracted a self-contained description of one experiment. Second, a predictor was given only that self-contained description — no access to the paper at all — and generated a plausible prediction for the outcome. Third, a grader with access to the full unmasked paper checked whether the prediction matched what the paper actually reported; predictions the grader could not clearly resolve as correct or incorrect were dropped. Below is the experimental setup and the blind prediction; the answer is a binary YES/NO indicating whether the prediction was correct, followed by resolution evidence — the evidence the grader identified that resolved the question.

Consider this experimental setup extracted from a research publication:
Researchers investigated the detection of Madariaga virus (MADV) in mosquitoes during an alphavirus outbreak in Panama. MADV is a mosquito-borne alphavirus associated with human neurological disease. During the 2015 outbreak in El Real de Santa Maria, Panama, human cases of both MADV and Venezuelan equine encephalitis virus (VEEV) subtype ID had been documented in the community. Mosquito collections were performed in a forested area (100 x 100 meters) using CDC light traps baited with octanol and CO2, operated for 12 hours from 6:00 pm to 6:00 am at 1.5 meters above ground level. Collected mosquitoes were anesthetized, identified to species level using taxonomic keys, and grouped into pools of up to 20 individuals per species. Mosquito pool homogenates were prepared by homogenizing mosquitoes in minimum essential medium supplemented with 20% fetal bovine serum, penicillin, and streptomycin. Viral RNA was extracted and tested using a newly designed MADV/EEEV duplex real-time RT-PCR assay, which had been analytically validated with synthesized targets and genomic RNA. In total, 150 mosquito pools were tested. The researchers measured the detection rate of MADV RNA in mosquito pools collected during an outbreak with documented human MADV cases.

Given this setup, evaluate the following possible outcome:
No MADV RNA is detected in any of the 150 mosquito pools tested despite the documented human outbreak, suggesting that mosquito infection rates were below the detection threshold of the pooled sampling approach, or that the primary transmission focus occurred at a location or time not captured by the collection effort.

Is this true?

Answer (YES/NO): YES